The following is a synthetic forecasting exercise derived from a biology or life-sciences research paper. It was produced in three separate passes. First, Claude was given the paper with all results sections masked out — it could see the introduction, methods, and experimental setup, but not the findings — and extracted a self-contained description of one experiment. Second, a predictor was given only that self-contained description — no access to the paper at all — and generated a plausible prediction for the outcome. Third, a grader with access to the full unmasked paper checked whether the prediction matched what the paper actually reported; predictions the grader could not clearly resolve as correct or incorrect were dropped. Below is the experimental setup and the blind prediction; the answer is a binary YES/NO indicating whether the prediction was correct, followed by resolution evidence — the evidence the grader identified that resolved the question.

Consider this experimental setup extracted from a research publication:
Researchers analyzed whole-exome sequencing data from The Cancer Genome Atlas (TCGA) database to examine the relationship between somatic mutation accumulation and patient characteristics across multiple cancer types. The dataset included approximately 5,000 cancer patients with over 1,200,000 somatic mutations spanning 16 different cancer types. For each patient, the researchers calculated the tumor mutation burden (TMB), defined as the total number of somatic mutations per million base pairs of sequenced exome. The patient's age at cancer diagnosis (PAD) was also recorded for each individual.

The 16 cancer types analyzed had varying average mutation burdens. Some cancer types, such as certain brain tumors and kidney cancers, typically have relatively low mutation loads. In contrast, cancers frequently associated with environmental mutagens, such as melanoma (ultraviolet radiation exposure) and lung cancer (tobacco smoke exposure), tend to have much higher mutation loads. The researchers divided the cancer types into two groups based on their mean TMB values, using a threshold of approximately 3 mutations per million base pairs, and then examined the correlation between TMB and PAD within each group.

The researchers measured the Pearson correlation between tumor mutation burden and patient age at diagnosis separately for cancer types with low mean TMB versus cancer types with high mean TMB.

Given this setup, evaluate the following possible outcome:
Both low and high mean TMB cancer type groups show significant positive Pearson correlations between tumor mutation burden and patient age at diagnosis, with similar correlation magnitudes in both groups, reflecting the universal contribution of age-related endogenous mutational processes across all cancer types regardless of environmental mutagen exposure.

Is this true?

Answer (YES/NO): NO